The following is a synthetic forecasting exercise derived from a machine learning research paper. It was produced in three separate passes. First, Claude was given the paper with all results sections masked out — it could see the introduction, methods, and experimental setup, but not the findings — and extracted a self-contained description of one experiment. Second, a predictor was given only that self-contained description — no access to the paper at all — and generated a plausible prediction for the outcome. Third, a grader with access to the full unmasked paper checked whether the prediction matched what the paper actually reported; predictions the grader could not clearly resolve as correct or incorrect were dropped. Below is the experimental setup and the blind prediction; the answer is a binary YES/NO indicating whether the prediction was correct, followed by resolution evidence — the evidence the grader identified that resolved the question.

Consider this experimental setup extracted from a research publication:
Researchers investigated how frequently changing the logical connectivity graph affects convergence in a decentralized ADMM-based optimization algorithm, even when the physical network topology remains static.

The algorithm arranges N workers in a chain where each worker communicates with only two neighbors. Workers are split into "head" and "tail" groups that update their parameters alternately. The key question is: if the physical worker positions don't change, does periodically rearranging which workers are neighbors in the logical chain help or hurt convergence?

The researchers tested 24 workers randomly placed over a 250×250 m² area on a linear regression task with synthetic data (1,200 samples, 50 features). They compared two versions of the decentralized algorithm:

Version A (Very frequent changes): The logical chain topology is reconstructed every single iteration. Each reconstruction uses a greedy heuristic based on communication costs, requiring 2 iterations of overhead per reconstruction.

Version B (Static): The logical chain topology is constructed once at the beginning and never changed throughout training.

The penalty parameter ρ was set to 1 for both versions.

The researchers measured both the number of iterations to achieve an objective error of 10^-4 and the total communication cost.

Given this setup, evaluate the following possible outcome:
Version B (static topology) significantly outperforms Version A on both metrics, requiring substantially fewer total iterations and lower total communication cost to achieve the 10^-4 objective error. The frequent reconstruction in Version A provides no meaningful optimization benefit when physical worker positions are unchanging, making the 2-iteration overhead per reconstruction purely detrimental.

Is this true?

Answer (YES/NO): NO